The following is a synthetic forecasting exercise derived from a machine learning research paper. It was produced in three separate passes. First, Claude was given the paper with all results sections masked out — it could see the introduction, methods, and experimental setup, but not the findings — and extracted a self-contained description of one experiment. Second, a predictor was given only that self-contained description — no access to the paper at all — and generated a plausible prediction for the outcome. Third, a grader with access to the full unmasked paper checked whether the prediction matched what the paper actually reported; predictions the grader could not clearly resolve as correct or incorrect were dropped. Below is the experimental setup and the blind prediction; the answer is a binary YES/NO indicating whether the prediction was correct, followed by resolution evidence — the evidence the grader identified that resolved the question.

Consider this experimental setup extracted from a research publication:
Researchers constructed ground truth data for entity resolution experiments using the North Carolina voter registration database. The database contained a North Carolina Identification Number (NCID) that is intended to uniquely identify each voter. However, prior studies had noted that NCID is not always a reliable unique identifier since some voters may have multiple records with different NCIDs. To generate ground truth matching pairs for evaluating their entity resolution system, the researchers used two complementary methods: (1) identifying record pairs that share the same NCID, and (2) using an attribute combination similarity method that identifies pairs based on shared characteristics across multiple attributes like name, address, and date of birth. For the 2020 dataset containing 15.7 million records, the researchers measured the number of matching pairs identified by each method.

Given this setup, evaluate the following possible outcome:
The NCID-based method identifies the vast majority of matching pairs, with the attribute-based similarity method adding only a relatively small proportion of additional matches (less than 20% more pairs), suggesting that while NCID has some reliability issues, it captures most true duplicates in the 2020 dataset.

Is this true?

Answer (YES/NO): NO